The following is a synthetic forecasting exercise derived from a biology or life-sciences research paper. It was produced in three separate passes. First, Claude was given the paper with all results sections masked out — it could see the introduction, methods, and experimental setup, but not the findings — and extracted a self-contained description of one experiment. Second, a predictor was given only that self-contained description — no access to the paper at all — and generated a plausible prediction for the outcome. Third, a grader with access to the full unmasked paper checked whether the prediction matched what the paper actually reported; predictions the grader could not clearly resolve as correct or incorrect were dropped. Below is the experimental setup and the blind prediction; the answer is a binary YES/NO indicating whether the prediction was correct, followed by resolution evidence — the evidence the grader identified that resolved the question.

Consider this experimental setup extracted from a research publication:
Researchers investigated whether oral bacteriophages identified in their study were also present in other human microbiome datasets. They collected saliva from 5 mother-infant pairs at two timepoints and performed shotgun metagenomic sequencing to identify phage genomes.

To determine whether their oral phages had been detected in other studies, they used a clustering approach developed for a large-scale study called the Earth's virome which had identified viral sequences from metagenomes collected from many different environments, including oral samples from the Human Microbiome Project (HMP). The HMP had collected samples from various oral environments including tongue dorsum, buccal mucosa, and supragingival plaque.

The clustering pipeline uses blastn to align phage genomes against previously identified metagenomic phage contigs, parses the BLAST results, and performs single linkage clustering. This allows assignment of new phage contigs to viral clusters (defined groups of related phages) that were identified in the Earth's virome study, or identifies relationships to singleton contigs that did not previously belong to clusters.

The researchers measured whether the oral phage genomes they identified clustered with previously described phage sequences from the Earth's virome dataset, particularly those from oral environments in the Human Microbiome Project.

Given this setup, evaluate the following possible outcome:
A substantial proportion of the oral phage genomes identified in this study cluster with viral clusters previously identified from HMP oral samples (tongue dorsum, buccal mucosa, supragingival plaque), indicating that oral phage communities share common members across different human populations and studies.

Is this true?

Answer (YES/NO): YES